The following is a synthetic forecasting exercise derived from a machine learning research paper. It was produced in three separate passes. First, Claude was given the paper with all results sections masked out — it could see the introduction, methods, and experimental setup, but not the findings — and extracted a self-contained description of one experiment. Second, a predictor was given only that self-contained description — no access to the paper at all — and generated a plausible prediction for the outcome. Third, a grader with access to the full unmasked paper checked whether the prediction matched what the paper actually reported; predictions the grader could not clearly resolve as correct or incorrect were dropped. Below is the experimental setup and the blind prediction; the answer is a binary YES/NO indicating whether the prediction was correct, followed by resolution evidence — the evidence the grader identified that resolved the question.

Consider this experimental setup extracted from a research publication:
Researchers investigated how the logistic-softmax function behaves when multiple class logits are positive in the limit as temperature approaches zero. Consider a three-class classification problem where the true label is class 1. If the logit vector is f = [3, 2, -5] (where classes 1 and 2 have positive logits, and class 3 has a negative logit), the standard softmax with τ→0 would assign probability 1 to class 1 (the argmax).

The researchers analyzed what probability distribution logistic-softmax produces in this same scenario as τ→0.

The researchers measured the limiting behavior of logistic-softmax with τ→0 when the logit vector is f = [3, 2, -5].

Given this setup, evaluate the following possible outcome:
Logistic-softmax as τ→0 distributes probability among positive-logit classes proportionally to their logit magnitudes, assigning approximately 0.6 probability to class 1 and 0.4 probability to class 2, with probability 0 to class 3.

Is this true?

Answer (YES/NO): NO